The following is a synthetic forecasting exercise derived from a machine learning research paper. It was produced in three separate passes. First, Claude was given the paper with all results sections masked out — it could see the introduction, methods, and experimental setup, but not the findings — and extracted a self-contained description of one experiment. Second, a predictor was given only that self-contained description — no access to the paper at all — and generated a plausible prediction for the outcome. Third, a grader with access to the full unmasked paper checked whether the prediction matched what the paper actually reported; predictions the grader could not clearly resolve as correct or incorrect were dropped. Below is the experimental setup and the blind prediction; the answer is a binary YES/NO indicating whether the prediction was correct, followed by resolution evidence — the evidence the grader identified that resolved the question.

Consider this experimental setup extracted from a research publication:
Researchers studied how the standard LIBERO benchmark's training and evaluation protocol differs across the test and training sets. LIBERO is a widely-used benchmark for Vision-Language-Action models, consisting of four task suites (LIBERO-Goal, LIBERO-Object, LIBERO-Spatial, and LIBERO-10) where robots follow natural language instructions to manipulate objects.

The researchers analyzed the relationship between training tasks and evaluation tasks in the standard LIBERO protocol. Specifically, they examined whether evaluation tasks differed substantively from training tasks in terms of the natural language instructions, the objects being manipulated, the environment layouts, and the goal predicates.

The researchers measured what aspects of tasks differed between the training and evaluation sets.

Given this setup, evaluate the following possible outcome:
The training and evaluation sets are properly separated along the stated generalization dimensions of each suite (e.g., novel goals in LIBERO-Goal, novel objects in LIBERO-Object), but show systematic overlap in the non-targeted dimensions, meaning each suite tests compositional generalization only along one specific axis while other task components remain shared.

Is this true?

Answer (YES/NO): NO